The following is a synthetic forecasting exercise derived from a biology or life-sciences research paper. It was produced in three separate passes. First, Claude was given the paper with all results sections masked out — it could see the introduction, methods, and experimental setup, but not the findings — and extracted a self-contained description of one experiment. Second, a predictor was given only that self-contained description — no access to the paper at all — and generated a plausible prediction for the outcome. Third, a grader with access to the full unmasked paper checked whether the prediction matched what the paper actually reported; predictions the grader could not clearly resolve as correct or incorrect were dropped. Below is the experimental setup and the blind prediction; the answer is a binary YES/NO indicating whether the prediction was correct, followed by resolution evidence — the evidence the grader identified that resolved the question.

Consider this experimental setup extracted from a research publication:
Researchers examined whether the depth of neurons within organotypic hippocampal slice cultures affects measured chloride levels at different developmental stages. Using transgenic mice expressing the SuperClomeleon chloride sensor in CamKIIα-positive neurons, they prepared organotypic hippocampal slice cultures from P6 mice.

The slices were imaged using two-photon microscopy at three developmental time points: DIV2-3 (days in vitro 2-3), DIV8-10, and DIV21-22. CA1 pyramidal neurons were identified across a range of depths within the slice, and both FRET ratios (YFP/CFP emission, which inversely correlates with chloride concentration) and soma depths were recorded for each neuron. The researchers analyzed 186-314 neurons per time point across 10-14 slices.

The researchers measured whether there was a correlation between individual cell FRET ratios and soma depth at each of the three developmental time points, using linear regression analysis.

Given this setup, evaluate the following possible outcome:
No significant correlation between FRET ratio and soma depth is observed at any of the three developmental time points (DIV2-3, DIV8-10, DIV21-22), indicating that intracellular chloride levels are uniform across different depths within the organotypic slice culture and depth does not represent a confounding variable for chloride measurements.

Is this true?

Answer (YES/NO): YES